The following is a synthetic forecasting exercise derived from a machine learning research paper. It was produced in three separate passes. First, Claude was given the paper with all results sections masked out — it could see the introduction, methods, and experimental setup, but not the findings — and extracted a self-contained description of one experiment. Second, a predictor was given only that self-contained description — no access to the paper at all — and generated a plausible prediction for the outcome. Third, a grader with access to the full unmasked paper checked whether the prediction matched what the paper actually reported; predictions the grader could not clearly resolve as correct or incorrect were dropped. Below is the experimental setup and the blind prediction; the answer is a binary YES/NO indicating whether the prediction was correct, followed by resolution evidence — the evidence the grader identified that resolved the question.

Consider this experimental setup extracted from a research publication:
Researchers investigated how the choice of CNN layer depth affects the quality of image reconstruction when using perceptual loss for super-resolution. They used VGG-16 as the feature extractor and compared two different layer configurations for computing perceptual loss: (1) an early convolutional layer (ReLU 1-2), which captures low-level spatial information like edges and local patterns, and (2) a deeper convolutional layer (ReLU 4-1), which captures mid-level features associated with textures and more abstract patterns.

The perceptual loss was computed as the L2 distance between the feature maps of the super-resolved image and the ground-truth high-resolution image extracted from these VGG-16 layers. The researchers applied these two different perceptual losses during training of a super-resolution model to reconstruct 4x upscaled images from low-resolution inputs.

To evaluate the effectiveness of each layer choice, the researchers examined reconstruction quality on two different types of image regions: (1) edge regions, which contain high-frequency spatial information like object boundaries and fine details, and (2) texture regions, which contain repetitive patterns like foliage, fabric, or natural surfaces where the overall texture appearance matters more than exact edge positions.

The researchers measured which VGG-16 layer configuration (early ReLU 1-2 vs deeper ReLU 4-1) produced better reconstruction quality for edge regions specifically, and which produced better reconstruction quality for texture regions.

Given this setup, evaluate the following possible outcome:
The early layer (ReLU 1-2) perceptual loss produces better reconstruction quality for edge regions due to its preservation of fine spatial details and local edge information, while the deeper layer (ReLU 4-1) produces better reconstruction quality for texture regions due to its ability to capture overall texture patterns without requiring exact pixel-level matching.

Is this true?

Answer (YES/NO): YES